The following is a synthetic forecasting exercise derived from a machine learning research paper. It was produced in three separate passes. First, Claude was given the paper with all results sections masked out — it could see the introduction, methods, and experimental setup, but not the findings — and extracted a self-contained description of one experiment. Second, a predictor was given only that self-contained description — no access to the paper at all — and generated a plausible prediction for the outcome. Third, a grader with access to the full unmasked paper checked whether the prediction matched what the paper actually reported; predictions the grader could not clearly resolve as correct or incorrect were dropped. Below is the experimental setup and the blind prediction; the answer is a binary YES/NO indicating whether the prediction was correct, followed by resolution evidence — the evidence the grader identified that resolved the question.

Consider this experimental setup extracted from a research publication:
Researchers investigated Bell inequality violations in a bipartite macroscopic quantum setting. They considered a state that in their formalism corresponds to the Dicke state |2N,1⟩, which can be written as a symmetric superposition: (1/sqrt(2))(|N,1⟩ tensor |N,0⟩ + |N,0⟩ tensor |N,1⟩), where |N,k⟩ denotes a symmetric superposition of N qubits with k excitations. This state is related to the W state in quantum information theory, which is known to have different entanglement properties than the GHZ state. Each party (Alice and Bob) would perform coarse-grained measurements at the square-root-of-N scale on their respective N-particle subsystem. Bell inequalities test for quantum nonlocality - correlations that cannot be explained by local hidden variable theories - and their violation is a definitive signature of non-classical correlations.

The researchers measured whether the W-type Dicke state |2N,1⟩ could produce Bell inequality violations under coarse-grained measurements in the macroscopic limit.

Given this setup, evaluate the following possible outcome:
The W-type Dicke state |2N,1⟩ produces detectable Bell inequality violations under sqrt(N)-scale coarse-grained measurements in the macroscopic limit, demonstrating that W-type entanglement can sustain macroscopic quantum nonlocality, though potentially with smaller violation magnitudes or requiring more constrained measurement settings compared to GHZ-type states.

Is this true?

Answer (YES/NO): NO